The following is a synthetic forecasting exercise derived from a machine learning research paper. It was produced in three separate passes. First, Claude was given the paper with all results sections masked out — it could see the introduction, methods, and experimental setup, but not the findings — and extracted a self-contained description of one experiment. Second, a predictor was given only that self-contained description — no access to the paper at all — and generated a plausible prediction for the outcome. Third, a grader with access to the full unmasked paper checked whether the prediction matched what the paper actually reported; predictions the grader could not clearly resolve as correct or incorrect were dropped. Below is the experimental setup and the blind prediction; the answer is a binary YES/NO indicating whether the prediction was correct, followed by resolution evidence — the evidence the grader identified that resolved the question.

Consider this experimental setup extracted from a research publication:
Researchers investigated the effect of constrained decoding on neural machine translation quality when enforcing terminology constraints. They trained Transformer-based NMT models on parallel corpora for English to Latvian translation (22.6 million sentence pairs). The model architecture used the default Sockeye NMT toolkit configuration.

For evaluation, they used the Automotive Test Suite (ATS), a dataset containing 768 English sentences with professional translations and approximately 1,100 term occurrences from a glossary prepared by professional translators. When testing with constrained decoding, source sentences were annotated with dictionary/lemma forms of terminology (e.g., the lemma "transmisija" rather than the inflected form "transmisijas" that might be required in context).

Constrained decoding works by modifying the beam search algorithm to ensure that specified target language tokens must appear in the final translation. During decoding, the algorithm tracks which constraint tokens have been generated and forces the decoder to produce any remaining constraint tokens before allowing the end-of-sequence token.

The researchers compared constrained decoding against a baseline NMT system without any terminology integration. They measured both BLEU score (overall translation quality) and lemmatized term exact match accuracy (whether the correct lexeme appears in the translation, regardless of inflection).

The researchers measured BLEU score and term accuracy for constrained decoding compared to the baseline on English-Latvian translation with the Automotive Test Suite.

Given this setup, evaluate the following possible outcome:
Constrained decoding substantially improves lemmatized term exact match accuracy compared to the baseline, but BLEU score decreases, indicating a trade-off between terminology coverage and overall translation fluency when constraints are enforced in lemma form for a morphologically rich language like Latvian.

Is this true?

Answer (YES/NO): YES